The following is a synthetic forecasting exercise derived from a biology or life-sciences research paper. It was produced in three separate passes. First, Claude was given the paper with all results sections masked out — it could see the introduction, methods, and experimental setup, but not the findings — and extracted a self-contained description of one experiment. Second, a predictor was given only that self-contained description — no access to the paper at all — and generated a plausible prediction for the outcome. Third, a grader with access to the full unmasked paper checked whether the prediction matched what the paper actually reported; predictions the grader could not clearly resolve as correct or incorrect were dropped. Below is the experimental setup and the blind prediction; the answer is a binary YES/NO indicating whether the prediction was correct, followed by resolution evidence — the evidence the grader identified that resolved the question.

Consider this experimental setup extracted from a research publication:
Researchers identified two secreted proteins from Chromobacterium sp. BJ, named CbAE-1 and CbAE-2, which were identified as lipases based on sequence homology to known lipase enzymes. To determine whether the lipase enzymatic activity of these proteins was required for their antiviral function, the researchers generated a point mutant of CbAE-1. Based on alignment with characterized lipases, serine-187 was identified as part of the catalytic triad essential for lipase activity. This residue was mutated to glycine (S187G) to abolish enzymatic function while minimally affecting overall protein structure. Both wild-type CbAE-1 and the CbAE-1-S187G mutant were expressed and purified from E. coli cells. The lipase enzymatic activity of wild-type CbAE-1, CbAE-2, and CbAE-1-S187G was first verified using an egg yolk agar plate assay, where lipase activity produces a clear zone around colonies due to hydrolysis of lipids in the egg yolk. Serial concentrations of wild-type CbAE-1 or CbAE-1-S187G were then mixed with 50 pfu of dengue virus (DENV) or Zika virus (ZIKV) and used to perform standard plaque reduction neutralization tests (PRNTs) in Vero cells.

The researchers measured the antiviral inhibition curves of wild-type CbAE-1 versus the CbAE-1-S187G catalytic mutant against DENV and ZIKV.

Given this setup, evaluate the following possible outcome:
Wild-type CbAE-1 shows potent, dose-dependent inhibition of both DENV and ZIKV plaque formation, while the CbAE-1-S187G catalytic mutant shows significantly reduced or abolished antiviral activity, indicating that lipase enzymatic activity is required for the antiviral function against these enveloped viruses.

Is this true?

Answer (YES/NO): YES